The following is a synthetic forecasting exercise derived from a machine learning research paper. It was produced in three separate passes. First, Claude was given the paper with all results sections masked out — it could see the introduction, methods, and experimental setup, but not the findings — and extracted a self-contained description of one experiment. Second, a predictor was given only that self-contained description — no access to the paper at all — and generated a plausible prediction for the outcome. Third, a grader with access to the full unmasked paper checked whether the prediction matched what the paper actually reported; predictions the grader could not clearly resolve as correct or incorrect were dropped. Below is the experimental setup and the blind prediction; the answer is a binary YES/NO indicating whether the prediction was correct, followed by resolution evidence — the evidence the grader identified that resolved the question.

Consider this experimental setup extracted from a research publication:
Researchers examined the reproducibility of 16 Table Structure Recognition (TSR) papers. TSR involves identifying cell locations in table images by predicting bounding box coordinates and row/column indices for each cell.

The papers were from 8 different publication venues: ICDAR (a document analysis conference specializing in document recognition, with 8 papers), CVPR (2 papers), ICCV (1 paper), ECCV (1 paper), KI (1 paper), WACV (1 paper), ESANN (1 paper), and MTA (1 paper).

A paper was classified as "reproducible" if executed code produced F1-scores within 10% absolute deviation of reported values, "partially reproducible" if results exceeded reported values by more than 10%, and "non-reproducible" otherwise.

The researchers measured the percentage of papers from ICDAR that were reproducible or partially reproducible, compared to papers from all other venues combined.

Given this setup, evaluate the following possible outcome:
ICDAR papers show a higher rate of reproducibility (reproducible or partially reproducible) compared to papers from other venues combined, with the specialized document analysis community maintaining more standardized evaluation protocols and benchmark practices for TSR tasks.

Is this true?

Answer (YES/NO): NO